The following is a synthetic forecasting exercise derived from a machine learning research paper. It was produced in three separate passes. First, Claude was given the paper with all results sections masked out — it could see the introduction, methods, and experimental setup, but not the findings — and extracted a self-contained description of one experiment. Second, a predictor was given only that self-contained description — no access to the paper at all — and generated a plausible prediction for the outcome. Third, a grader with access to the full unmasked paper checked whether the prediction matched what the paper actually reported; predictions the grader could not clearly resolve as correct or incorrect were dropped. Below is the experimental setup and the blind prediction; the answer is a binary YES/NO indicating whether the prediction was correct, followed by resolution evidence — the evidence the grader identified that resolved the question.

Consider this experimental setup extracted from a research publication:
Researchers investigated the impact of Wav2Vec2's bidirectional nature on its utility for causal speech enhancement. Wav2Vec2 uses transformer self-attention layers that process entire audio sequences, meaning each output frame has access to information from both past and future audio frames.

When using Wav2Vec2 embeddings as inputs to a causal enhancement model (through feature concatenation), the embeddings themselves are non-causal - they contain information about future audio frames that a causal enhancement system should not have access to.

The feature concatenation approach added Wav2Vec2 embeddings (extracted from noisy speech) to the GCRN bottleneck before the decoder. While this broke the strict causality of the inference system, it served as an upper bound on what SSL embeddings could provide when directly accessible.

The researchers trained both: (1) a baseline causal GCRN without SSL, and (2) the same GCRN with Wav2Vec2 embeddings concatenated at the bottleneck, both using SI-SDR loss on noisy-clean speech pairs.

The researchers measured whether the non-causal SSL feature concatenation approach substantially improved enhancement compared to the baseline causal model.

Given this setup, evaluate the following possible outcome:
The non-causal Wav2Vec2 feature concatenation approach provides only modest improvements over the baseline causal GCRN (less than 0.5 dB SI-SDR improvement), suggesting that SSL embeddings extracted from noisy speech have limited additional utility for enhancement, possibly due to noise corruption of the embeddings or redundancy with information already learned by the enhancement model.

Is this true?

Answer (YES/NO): YES